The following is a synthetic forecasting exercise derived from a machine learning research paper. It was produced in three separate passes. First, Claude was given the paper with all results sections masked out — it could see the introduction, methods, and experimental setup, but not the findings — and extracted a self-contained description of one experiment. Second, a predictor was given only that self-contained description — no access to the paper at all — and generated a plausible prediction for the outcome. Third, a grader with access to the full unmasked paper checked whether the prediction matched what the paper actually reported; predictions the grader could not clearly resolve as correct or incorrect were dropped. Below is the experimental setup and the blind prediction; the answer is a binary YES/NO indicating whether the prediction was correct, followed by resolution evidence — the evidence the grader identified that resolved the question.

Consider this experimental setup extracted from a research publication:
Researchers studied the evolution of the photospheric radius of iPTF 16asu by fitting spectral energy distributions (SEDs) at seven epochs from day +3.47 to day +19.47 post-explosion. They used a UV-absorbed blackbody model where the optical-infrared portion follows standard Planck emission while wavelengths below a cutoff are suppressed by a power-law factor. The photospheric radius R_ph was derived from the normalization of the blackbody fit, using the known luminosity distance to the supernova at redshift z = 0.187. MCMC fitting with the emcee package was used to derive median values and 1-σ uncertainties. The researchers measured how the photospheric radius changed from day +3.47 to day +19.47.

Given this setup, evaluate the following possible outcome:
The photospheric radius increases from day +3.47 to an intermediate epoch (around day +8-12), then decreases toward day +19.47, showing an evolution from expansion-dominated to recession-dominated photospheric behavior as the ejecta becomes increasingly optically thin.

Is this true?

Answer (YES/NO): NO